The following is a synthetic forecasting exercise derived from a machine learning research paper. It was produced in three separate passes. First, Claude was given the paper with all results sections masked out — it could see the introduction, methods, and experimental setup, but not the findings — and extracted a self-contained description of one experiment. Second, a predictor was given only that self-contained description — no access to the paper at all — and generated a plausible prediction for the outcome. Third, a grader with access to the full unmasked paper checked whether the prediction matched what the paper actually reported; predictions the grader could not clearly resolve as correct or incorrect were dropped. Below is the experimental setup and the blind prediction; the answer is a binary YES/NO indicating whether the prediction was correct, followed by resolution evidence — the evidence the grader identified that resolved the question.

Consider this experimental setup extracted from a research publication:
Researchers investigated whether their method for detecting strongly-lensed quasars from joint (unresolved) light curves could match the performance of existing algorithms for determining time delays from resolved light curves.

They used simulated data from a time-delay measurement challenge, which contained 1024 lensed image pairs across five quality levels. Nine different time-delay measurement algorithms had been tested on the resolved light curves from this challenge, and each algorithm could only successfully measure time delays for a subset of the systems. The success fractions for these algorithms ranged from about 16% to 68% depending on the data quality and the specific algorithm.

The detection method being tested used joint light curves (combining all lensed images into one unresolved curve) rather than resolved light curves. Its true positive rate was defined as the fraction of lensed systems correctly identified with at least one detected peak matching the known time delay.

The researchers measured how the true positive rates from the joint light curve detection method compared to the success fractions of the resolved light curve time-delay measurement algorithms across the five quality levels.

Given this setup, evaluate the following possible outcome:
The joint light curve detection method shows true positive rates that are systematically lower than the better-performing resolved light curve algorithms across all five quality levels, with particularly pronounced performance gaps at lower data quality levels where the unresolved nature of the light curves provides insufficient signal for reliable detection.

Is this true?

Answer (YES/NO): YES